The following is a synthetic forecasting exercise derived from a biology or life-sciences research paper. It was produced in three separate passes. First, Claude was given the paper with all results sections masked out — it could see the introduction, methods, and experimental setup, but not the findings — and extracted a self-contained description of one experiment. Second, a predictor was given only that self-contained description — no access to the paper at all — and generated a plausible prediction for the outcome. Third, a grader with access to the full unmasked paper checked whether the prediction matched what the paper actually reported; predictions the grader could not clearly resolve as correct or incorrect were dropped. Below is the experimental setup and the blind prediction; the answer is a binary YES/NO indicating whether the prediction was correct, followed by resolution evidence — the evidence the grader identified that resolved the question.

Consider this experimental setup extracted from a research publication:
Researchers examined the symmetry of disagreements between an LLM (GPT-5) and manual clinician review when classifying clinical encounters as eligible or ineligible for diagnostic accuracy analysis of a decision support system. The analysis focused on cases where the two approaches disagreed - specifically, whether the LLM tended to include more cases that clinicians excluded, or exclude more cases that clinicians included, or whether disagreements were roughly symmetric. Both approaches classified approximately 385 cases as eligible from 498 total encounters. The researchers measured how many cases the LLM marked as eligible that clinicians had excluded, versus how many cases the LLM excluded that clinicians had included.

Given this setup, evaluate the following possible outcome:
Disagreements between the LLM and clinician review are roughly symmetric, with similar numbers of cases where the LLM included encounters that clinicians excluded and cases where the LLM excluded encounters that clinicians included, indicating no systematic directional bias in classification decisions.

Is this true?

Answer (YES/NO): YES